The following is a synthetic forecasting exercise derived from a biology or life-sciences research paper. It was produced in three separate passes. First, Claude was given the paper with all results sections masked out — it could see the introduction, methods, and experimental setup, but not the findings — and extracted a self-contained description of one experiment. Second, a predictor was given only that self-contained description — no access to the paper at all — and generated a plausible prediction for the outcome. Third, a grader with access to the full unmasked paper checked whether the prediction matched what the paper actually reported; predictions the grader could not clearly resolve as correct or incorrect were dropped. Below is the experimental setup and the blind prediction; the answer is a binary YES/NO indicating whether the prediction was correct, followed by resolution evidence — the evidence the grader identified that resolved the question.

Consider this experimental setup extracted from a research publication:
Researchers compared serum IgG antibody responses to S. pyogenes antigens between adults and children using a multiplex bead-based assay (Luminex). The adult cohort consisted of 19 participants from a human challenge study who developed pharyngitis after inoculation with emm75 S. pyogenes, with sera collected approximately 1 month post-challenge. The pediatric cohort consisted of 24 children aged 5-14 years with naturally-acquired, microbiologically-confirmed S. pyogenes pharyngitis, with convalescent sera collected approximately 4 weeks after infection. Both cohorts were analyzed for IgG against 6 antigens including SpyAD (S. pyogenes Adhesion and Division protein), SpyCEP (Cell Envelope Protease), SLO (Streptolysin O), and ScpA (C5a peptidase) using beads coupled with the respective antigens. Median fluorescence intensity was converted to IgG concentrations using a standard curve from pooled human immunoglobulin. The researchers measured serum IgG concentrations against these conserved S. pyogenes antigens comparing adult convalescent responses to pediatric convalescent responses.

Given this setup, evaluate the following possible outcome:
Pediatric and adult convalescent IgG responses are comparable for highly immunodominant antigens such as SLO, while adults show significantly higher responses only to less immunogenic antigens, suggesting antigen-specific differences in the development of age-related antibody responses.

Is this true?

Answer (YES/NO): NO